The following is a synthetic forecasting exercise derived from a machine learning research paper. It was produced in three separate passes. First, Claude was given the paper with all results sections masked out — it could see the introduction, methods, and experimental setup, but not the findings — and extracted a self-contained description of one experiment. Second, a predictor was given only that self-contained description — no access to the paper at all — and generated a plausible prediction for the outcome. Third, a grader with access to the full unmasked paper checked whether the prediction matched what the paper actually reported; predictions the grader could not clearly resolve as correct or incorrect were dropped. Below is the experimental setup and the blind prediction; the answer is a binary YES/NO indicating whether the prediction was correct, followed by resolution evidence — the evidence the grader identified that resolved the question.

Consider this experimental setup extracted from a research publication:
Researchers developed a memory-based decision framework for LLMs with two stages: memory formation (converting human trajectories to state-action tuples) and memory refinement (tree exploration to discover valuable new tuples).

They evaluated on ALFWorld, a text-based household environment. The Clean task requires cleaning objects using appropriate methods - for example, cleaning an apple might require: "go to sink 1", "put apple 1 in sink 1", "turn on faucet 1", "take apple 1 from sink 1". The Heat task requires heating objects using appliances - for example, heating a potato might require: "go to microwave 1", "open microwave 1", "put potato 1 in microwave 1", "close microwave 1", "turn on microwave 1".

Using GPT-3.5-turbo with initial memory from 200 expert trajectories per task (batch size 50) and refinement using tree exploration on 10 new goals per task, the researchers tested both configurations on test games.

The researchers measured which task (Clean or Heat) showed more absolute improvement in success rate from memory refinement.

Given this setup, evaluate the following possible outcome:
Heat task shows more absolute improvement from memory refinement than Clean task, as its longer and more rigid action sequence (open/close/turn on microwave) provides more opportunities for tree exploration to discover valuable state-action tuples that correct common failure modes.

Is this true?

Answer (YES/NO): NO